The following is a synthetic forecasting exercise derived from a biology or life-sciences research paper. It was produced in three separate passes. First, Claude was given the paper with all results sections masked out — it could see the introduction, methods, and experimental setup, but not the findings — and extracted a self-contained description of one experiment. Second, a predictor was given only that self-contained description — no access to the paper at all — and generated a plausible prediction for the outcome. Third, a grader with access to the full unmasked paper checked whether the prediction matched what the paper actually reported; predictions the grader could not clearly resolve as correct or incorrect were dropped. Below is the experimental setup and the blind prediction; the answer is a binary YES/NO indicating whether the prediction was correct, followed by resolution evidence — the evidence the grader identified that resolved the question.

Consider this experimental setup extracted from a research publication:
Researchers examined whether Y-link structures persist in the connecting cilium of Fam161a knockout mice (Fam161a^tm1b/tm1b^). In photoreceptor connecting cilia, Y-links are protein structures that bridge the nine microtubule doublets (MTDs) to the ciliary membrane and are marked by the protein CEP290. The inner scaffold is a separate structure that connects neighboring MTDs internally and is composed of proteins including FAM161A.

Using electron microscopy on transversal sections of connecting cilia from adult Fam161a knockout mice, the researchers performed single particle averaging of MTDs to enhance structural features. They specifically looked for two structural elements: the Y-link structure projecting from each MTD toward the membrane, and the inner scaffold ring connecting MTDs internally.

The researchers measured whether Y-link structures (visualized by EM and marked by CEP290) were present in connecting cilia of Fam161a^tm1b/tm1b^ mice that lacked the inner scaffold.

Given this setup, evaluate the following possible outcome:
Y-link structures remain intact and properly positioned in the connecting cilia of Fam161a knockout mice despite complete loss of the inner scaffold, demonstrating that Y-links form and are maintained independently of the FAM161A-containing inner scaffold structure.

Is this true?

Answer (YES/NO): YES